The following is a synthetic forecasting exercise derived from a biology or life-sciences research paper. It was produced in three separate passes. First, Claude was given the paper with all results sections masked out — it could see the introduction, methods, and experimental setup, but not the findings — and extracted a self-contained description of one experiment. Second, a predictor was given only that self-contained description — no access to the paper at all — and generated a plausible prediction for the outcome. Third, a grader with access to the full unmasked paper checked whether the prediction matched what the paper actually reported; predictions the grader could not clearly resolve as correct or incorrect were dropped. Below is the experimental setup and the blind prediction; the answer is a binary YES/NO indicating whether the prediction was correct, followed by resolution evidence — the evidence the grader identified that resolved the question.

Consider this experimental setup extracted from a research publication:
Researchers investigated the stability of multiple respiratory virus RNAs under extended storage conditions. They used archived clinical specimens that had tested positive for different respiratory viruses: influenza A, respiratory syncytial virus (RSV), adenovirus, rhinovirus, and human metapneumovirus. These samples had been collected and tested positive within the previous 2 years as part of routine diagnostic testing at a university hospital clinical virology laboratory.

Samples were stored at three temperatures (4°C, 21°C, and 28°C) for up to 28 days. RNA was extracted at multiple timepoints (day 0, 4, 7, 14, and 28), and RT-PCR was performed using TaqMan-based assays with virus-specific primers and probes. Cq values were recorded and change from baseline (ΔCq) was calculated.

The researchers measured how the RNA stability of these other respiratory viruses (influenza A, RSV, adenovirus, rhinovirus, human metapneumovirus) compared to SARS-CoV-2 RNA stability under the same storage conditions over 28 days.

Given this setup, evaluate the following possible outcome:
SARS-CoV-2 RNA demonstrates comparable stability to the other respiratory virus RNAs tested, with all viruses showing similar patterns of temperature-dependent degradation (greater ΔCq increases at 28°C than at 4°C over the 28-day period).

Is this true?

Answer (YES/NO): NO